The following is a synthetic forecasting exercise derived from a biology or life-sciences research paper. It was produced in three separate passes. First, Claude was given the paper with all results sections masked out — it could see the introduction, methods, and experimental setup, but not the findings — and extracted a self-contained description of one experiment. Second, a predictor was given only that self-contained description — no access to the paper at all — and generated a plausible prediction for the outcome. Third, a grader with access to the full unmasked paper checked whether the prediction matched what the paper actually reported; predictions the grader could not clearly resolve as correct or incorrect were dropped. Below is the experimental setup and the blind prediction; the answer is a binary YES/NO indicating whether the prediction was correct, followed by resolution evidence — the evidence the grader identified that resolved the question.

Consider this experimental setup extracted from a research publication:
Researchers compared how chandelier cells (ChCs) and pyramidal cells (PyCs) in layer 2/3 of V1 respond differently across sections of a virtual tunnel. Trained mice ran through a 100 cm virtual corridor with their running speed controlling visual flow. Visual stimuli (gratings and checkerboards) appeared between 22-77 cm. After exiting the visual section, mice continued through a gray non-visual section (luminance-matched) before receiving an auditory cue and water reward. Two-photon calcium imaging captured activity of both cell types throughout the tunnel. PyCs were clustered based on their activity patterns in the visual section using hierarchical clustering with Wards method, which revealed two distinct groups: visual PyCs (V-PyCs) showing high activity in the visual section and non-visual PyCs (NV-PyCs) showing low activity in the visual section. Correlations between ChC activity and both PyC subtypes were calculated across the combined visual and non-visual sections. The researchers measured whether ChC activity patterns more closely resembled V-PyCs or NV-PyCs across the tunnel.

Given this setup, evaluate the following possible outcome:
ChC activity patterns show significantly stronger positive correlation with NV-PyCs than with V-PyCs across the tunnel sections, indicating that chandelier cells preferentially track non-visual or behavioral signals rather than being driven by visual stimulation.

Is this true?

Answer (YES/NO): YES